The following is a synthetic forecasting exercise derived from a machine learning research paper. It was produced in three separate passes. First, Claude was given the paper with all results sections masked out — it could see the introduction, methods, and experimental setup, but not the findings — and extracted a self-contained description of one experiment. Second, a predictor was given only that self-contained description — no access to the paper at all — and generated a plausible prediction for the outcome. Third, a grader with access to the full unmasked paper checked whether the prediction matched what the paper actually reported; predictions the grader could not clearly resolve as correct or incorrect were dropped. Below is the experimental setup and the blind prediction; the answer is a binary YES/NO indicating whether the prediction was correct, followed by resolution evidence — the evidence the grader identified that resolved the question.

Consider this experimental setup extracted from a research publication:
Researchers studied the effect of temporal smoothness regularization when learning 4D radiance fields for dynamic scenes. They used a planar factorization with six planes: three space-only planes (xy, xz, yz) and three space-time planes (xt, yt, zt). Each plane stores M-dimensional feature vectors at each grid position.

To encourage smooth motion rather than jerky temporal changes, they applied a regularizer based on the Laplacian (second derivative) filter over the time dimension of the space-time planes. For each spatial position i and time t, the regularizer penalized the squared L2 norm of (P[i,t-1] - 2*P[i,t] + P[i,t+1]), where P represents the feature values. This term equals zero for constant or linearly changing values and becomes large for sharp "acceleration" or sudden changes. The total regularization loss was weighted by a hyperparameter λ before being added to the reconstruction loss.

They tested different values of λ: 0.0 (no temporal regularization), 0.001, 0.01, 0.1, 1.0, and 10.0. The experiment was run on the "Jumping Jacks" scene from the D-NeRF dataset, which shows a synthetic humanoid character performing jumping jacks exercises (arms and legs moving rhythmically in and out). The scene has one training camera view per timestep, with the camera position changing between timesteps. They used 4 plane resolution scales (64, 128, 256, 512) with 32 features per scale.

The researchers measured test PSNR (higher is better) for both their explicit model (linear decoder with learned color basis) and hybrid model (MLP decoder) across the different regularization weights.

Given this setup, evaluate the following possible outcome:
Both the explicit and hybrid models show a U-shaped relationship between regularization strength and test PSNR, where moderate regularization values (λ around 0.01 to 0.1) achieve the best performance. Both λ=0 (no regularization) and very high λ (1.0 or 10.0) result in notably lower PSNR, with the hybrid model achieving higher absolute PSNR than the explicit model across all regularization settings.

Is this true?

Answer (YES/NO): NO